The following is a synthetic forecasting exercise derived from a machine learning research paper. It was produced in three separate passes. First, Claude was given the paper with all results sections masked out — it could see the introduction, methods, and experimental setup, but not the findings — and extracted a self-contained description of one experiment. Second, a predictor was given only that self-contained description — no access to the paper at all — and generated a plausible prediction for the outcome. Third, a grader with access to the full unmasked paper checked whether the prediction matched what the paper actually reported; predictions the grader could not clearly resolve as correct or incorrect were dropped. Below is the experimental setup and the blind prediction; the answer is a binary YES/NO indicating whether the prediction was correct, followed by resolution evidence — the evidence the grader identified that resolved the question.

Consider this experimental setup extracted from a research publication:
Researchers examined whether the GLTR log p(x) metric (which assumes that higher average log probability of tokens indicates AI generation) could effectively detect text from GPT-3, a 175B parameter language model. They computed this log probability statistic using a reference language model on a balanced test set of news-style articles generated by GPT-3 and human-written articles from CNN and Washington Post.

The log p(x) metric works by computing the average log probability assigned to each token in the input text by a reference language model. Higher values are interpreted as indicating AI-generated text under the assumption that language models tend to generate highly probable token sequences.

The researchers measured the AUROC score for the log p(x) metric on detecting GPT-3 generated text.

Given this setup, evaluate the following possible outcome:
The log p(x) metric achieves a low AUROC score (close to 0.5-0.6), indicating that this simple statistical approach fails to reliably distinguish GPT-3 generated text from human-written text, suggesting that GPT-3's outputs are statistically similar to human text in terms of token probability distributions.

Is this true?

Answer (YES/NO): NO